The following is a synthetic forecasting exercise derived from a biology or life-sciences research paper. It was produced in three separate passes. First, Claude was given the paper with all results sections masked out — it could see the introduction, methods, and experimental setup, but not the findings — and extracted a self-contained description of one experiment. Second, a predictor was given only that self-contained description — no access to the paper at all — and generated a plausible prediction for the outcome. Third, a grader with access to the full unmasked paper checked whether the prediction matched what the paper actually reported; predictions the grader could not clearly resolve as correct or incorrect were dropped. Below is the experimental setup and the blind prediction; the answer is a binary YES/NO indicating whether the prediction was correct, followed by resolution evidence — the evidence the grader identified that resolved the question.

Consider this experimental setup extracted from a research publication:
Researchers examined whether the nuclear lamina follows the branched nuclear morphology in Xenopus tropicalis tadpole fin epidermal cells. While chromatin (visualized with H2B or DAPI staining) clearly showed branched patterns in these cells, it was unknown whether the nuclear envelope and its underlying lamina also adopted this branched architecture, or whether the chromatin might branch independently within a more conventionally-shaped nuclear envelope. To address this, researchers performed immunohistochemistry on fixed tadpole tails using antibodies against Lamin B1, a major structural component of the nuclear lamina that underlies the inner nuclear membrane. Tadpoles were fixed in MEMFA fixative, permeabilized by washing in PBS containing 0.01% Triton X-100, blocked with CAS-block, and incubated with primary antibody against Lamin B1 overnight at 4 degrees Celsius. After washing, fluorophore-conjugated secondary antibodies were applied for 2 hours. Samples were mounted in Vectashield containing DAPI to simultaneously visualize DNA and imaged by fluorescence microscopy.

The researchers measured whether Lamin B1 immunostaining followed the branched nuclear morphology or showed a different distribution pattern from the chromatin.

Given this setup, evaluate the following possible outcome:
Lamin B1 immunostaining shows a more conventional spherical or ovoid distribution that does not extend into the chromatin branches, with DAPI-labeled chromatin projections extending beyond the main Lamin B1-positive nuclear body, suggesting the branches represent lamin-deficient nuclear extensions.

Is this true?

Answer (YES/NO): NO